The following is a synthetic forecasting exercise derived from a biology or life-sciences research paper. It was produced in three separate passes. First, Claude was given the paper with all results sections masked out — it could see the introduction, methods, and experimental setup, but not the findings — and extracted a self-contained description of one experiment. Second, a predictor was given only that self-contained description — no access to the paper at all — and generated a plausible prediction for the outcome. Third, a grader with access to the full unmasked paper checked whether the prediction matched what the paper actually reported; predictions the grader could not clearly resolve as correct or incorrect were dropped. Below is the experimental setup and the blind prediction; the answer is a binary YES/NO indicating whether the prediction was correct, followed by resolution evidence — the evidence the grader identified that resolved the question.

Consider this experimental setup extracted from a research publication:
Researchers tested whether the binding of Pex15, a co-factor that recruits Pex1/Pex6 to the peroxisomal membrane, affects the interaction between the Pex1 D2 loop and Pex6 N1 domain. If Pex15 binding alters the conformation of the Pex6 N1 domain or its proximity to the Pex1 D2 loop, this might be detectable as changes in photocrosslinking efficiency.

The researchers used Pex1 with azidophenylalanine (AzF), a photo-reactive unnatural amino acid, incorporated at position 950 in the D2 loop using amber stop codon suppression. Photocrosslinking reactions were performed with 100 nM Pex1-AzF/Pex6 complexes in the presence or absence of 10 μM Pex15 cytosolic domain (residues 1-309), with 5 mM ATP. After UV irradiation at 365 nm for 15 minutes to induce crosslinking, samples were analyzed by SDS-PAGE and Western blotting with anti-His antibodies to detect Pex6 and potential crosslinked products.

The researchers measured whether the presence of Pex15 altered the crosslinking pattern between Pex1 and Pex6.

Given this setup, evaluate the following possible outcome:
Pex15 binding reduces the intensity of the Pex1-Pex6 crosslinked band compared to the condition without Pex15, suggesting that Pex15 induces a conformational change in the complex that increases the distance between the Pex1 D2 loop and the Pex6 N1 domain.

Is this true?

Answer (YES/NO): YES